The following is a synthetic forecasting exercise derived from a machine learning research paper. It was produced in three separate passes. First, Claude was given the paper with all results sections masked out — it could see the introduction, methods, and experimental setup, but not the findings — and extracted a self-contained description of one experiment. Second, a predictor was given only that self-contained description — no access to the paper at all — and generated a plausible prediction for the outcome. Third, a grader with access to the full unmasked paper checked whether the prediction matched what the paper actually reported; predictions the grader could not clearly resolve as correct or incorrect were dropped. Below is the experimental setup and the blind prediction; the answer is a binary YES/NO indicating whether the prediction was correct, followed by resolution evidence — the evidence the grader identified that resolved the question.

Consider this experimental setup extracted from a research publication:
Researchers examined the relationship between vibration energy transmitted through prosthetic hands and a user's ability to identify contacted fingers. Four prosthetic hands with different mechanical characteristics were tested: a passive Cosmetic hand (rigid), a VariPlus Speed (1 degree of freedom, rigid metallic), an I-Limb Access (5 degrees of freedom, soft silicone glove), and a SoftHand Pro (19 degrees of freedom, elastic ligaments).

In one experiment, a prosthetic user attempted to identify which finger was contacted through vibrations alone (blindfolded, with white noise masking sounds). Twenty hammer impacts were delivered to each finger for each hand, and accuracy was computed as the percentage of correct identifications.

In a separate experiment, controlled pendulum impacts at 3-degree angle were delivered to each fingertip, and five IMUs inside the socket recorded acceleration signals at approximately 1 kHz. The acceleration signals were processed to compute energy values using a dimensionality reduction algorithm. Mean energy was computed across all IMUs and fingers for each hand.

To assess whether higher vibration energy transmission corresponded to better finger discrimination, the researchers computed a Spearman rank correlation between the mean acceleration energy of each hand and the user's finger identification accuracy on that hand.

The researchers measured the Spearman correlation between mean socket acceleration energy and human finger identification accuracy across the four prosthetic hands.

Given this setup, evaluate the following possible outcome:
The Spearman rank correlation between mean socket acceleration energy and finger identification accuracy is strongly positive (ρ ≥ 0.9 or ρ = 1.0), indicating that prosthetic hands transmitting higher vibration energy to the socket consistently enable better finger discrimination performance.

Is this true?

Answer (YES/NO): NO